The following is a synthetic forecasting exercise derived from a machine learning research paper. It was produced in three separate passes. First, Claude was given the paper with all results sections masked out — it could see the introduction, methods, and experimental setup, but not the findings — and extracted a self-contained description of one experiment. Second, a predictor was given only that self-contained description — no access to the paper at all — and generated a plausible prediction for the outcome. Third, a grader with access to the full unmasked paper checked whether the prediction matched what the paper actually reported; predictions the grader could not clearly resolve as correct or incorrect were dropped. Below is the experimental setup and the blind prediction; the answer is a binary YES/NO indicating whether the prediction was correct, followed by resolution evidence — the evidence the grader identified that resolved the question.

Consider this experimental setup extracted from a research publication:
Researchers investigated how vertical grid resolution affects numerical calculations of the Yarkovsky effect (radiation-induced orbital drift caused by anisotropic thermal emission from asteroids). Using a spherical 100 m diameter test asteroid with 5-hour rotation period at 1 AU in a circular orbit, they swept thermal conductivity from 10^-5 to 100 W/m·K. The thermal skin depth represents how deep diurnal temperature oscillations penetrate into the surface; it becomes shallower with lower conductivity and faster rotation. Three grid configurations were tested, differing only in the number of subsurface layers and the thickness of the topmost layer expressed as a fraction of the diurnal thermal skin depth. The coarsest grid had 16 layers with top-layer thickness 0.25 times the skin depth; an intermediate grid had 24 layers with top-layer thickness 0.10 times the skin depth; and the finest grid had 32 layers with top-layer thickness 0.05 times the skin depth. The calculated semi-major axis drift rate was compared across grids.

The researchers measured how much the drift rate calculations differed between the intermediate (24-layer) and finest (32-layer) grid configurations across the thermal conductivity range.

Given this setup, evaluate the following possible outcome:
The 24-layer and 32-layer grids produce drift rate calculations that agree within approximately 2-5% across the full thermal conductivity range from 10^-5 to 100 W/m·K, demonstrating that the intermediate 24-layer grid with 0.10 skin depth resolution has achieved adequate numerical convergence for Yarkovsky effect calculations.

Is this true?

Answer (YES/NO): NO